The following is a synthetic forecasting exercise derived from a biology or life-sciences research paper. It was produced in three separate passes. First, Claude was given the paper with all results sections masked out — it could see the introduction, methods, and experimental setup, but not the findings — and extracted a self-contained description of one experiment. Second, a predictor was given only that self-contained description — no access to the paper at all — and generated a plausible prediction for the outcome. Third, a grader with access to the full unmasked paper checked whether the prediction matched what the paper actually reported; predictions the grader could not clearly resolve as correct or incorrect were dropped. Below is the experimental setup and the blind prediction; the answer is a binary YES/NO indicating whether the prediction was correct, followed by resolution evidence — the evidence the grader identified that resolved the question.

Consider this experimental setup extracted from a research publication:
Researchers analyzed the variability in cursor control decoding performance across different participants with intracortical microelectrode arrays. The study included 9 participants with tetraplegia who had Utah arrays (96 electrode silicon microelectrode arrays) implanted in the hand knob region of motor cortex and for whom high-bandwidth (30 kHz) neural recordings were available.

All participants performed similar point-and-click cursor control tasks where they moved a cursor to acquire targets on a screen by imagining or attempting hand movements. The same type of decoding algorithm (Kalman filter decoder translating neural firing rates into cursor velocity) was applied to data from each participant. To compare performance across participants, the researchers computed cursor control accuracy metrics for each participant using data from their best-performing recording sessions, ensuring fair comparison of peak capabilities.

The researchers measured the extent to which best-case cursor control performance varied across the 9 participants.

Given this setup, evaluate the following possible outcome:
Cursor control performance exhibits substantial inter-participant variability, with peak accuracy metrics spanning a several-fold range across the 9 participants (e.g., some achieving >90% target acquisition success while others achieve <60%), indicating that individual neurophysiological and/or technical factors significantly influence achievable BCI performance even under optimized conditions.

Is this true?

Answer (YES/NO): YES